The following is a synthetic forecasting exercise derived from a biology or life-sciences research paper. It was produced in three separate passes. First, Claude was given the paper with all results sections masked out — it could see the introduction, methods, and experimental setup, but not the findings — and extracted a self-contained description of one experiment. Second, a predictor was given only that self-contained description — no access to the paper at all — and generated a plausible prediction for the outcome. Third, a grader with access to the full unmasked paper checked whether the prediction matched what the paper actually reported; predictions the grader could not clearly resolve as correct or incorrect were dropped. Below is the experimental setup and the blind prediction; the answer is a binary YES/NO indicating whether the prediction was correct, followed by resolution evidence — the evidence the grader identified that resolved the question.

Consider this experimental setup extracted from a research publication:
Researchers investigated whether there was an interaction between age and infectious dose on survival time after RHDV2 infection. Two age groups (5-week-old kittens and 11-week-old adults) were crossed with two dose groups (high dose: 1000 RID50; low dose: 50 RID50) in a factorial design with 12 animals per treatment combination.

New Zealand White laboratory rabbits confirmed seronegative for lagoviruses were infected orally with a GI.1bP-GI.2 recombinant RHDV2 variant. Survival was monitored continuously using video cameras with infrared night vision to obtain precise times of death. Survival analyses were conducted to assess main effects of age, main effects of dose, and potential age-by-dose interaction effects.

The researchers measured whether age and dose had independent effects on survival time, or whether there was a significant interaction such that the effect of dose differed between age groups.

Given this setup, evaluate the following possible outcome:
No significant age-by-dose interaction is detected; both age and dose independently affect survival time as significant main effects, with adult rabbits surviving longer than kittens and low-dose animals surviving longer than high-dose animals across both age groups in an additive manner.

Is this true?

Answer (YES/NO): NO